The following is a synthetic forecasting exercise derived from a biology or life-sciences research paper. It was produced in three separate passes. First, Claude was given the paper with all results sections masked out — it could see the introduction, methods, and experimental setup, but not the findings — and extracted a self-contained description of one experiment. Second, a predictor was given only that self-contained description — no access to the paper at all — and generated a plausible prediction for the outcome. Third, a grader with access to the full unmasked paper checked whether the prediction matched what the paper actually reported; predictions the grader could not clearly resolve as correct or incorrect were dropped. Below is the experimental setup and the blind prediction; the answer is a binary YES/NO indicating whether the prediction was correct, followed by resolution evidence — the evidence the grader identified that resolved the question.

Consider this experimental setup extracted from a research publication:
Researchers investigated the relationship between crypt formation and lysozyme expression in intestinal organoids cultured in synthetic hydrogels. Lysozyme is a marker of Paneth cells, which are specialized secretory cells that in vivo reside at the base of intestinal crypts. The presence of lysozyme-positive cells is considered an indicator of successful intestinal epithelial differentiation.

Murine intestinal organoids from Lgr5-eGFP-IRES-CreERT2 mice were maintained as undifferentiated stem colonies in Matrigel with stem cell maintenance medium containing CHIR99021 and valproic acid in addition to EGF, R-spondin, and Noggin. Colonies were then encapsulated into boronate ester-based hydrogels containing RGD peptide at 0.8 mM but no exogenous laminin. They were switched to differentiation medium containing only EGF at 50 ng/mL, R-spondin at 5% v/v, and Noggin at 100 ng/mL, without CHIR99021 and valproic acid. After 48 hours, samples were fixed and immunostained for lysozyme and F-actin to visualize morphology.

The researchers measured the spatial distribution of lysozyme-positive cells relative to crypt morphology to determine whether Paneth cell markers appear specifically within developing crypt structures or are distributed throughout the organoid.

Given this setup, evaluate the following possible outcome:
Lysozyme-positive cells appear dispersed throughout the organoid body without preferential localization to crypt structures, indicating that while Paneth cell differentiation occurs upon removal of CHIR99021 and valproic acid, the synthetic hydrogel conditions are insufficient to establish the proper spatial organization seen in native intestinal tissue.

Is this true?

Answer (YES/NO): NO